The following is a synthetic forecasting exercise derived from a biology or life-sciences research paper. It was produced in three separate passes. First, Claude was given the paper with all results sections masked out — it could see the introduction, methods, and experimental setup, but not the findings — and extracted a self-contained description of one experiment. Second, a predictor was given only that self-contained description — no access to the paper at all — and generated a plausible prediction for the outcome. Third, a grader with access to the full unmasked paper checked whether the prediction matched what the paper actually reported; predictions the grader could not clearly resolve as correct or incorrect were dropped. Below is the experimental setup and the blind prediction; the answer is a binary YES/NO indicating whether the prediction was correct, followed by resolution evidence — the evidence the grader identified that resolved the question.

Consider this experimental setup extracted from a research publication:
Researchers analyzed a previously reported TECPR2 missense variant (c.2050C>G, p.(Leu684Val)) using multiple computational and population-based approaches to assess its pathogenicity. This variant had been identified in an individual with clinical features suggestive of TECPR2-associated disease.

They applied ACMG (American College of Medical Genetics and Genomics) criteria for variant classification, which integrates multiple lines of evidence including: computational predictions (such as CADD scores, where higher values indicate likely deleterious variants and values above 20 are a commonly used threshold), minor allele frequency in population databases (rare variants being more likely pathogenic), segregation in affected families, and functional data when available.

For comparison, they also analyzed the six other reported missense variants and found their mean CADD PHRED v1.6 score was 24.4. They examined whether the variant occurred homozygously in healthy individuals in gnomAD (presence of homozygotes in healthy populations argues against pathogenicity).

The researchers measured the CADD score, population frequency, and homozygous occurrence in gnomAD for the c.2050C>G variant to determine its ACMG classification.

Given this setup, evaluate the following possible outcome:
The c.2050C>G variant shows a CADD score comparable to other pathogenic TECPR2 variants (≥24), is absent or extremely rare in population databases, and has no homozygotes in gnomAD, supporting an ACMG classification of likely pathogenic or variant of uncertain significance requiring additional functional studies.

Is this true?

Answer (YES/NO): NO